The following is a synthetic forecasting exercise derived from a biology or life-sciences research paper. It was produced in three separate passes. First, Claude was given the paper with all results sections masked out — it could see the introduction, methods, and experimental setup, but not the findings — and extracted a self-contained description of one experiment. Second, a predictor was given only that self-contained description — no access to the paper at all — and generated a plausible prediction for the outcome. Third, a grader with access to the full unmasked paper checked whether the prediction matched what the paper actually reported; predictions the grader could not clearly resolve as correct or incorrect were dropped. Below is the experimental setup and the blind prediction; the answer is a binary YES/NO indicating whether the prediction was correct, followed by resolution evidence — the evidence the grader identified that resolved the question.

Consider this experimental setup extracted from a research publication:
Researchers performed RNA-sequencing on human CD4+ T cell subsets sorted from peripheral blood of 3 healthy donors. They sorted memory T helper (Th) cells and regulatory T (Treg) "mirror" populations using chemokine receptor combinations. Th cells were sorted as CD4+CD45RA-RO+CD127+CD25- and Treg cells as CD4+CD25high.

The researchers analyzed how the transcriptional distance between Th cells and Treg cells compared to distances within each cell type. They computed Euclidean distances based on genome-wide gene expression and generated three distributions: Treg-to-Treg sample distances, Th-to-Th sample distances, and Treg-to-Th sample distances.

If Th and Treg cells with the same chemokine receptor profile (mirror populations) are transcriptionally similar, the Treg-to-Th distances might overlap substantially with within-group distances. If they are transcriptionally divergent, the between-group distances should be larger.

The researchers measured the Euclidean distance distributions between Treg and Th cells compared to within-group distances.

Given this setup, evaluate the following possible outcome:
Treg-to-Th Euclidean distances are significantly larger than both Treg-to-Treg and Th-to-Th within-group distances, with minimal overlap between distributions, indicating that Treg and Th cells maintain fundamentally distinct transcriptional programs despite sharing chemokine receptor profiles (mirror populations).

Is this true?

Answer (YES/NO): YES